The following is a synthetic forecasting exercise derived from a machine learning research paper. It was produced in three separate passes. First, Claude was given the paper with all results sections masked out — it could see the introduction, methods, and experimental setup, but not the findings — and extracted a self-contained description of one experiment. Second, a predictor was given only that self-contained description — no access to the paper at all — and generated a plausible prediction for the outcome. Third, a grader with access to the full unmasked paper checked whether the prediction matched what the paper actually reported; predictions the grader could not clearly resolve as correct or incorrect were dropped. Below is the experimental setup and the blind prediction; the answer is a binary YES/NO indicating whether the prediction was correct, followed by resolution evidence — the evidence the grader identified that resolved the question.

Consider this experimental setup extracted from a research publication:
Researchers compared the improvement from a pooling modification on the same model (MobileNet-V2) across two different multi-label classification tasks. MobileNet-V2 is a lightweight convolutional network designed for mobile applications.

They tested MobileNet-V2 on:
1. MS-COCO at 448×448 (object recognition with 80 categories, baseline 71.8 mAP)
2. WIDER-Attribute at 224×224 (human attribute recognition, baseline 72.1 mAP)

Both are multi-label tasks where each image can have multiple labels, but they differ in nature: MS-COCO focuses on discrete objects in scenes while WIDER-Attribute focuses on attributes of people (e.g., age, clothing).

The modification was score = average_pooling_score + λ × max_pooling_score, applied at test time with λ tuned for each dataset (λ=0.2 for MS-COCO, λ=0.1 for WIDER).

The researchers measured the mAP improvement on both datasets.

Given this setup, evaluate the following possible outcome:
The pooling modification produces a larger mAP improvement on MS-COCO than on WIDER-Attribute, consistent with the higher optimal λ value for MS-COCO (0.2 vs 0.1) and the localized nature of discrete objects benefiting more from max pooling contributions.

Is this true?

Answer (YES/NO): YES